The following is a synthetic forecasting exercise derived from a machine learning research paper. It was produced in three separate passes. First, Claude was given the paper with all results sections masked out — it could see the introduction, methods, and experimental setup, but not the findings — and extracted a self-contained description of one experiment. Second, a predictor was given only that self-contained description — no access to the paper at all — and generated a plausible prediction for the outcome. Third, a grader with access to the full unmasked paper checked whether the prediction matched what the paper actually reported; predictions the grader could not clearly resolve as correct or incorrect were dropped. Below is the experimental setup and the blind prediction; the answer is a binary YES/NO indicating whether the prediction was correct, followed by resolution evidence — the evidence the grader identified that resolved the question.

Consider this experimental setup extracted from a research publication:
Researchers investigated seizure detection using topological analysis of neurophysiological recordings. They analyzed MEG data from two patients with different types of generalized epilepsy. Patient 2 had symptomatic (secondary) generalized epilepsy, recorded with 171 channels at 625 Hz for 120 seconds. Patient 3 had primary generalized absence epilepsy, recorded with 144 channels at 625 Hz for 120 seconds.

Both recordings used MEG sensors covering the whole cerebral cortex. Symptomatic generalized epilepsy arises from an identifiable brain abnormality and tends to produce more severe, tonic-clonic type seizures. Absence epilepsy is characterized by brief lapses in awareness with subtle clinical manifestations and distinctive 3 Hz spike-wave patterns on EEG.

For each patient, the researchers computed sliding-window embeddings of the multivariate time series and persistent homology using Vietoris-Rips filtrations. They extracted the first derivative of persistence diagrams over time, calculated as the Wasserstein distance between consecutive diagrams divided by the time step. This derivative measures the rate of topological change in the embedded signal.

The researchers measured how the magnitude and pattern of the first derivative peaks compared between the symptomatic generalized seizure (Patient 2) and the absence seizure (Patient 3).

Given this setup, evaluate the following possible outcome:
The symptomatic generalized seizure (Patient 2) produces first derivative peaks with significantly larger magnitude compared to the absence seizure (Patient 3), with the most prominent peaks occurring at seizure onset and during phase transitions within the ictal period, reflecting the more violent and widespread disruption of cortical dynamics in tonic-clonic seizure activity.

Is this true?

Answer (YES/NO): NO